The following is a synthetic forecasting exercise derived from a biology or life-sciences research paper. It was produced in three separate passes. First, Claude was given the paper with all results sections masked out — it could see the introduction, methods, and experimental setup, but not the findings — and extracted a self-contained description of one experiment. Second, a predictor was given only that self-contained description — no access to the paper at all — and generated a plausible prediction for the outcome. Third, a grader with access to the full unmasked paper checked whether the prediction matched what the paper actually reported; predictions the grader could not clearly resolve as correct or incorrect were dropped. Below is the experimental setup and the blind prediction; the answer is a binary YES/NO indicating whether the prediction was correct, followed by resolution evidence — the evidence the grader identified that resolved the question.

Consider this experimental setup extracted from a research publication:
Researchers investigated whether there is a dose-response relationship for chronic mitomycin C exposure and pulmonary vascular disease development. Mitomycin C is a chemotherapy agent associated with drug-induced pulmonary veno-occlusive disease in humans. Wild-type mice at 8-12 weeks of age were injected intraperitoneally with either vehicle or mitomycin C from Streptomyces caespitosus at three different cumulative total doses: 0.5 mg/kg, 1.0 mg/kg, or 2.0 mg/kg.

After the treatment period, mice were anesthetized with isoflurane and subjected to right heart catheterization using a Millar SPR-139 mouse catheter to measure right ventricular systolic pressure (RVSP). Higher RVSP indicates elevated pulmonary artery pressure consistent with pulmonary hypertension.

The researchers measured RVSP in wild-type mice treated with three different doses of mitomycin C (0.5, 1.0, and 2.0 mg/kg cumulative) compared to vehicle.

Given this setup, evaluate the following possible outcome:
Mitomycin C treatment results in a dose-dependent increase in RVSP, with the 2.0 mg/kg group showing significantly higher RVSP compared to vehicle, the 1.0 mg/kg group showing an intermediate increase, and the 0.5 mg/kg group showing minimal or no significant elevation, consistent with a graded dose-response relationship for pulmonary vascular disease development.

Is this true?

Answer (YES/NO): NO